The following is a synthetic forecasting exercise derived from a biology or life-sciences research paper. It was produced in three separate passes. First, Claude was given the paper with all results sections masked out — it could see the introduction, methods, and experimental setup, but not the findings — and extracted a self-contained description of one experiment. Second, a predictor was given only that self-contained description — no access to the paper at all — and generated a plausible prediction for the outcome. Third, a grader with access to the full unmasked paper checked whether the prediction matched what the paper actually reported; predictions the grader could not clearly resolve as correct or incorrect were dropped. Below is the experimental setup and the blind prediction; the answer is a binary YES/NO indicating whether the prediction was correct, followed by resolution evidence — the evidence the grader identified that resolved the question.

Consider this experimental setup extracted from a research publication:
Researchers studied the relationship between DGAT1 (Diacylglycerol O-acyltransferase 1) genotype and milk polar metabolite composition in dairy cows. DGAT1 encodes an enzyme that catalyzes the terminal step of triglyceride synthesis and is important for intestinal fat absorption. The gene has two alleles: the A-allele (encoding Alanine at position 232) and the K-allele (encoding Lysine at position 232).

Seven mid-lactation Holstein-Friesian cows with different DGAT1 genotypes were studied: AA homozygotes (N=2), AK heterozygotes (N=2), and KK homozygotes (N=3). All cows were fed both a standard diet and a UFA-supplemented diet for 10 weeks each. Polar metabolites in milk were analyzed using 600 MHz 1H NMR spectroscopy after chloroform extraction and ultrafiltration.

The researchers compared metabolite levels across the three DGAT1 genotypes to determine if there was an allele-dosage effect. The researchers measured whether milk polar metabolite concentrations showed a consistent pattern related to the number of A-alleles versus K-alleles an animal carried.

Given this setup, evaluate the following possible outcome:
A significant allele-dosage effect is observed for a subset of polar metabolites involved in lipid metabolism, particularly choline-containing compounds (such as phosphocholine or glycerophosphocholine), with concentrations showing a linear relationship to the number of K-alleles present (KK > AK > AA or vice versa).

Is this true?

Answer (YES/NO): NO